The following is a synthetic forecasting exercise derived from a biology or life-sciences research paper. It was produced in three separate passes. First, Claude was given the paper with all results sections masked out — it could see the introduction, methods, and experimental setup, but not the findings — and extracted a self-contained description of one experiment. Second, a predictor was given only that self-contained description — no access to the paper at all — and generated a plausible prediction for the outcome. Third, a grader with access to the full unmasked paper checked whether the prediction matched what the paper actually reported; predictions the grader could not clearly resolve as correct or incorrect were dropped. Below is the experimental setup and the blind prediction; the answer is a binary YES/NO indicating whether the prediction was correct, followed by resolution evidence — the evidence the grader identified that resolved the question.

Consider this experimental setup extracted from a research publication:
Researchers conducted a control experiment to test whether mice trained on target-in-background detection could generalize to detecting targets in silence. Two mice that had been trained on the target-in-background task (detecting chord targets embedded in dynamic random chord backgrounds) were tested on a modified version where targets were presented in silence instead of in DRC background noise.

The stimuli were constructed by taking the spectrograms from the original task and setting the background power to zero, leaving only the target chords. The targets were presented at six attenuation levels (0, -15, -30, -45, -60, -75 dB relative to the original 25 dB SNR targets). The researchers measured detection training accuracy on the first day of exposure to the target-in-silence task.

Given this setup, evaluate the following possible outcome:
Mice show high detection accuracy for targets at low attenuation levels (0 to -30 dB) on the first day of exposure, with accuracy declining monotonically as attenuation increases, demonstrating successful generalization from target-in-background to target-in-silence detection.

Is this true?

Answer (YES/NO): NO